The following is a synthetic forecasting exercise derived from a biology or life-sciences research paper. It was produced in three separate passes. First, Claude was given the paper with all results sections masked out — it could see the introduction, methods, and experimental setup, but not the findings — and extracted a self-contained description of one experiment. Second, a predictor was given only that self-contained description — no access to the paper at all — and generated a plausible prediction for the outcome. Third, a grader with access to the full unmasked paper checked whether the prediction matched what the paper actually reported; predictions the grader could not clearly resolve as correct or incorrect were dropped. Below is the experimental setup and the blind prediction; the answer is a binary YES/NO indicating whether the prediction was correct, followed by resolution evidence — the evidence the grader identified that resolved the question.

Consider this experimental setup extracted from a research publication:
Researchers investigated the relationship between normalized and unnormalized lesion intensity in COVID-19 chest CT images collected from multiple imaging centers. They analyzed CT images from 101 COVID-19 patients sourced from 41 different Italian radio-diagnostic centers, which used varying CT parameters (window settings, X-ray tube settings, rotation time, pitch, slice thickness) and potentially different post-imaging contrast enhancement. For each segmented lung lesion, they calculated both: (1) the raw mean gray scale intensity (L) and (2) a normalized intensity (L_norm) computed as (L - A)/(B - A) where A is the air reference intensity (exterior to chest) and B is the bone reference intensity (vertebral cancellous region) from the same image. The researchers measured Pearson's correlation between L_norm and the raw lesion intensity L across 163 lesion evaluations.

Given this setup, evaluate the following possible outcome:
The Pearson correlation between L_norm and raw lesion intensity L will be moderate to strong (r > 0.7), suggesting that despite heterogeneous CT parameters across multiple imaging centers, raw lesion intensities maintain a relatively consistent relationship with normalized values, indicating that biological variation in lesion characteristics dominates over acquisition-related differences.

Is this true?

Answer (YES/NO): NO